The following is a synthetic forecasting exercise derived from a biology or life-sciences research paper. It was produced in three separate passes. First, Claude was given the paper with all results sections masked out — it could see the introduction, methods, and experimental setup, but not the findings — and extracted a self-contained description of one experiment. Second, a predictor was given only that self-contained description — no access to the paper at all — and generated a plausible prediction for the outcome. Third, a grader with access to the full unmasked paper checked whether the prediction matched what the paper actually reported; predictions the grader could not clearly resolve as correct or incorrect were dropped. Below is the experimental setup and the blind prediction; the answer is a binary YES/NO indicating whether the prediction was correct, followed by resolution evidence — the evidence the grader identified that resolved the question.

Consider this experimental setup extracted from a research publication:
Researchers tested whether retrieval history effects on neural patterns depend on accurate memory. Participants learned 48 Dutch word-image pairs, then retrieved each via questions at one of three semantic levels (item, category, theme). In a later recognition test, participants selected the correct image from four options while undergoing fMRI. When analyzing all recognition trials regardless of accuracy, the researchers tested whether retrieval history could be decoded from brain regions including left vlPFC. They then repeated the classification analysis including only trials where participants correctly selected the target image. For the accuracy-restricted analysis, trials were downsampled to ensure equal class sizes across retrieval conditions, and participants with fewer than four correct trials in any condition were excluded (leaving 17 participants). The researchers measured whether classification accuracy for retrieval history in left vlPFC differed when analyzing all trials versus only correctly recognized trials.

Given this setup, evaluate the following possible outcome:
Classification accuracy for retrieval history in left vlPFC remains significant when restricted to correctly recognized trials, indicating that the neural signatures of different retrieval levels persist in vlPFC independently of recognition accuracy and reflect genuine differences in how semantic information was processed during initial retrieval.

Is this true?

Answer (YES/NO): NO